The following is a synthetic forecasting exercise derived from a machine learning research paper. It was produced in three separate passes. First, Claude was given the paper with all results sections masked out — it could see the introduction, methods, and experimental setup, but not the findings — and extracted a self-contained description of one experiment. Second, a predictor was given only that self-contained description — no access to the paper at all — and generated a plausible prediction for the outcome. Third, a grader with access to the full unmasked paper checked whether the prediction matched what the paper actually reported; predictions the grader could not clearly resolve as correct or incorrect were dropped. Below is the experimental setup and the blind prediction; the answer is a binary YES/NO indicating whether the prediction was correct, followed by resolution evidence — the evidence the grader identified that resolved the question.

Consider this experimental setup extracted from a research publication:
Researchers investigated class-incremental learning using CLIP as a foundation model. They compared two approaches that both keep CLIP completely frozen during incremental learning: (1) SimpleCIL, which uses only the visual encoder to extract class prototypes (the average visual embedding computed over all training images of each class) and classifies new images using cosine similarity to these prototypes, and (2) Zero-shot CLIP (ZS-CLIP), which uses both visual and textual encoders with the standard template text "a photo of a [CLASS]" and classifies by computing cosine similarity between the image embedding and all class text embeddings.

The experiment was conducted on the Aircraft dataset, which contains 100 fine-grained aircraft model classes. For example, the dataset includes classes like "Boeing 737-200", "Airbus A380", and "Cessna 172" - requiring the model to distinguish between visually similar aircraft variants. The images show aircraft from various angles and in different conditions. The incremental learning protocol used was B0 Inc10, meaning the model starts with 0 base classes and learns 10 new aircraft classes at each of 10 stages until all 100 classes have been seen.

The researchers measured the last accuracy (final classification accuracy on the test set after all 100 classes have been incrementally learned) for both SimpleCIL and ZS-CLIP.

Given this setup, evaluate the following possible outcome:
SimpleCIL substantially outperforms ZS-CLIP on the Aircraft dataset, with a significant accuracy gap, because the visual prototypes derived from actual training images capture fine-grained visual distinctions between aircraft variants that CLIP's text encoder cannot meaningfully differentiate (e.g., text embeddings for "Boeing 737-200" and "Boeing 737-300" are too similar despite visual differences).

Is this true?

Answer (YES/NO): YES